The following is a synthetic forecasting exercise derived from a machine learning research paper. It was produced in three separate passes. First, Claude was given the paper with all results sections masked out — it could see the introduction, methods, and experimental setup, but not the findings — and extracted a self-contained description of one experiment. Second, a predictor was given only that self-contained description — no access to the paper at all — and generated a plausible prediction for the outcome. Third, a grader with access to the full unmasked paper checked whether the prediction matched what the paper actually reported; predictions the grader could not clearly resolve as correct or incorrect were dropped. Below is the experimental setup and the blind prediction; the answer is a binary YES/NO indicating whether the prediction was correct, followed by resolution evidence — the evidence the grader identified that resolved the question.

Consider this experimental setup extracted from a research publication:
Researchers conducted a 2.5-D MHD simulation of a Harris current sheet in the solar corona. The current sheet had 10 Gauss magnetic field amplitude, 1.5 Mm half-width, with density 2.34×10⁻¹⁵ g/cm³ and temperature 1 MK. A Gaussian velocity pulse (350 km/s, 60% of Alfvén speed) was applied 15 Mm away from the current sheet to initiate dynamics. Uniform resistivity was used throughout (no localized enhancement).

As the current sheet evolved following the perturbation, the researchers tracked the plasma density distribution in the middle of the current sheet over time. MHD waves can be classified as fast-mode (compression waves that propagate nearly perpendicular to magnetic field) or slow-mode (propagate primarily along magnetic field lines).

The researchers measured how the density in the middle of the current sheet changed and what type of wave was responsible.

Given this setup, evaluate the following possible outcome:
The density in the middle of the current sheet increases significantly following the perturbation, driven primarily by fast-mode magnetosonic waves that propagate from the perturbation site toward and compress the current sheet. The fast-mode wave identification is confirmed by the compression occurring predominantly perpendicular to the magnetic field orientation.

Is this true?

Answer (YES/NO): NO